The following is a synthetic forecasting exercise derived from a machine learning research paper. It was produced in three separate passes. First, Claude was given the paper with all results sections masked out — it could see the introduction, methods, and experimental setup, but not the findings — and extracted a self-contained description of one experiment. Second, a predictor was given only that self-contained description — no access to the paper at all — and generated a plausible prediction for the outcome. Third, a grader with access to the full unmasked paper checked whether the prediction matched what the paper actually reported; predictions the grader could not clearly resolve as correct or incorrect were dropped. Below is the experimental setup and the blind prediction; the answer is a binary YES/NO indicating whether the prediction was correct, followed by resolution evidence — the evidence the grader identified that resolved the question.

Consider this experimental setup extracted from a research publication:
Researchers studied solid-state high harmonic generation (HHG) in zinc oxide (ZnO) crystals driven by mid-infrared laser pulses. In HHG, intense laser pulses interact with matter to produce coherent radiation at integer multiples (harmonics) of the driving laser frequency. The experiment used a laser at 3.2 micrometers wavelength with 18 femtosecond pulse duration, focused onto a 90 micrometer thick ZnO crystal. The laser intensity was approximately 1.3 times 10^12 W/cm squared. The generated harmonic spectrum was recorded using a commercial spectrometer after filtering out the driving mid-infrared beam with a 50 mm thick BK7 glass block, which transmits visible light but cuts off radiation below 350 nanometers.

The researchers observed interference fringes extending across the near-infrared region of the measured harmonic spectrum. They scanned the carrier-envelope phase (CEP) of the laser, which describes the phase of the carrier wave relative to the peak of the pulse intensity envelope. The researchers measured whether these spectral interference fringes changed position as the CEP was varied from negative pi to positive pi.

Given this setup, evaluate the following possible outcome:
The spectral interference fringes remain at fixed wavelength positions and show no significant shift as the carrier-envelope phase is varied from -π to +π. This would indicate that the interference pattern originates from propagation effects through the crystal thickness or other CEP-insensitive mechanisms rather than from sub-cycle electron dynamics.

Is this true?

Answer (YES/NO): YES